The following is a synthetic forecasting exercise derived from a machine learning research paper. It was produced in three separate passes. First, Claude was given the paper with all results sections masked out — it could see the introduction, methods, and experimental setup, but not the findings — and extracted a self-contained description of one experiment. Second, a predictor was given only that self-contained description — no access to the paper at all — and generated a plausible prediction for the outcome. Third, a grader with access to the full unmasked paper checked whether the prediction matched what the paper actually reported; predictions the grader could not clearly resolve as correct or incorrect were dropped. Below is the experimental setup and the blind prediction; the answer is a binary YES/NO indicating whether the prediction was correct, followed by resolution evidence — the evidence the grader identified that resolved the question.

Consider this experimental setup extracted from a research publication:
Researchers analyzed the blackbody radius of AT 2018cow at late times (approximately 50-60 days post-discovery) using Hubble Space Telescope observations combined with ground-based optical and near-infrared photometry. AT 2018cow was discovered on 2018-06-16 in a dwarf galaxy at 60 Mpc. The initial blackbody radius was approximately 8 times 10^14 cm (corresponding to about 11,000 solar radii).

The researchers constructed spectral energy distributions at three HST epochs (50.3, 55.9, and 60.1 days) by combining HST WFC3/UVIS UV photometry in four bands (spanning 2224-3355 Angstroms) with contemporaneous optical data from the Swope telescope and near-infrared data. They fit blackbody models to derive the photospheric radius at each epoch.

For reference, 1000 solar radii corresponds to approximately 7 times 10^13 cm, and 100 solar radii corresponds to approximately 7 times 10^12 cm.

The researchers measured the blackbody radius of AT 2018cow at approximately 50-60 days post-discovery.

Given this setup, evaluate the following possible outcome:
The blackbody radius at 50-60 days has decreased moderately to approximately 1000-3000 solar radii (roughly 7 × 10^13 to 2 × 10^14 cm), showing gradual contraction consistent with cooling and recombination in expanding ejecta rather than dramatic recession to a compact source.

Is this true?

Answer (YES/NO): NO